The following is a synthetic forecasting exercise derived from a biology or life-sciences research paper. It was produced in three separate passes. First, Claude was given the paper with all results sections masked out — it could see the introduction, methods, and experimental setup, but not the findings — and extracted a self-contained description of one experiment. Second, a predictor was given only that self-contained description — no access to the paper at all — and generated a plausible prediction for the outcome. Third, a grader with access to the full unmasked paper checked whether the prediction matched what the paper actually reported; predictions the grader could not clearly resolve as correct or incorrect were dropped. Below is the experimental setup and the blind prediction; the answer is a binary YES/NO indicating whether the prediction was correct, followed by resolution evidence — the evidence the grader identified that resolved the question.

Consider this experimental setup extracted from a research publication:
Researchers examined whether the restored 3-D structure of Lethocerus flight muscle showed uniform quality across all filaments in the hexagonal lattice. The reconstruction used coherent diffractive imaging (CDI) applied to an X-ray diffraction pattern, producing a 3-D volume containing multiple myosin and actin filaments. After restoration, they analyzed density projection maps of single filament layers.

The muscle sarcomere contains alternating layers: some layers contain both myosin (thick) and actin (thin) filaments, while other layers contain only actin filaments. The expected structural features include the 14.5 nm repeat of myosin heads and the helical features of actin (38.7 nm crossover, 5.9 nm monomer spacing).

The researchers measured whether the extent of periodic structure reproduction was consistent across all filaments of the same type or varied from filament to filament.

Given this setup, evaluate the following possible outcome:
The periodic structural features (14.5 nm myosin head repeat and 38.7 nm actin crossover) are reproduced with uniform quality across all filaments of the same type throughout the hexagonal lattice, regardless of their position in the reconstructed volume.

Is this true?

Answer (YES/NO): NO